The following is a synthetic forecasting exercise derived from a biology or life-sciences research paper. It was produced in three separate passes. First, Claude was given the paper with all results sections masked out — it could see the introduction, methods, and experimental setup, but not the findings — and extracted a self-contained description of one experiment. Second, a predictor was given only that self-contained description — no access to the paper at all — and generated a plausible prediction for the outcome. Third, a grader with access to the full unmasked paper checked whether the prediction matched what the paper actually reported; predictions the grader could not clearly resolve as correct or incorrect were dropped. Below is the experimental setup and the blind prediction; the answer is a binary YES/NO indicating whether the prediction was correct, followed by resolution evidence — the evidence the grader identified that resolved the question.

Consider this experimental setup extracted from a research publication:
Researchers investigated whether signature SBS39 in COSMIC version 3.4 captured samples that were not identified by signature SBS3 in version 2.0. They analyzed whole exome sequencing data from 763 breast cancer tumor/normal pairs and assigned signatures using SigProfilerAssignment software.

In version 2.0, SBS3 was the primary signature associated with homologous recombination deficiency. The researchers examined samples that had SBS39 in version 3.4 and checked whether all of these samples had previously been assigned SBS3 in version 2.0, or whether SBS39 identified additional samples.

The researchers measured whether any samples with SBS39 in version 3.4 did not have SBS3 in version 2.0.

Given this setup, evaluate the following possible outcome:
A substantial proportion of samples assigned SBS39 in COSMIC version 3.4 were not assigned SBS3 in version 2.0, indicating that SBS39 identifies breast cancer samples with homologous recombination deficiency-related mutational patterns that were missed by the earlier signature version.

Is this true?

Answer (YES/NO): NO